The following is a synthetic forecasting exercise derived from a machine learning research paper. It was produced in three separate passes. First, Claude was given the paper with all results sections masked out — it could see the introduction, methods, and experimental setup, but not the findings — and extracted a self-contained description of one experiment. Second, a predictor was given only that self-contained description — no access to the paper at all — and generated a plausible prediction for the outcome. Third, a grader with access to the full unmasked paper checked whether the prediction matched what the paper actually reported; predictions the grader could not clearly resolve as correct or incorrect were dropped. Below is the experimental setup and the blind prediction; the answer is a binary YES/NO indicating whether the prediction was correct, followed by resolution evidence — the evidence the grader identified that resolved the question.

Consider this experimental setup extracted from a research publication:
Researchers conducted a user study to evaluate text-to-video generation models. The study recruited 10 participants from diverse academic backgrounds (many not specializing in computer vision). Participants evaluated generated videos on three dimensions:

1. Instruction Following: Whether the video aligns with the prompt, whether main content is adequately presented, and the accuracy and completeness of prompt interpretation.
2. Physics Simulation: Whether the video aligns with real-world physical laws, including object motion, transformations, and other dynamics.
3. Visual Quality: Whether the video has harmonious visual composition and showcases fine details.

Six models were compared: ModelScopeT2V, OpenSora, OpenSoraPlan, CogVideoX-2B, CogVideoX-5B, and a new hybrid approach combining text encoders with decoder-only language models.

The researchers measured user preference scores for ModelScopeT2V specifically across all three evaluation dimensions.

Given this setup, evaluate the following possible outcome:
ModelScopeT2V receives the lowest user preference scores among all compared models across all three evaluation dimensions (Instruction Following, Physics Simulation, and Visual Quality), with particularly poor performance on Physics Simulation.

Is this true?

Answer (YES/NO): NO